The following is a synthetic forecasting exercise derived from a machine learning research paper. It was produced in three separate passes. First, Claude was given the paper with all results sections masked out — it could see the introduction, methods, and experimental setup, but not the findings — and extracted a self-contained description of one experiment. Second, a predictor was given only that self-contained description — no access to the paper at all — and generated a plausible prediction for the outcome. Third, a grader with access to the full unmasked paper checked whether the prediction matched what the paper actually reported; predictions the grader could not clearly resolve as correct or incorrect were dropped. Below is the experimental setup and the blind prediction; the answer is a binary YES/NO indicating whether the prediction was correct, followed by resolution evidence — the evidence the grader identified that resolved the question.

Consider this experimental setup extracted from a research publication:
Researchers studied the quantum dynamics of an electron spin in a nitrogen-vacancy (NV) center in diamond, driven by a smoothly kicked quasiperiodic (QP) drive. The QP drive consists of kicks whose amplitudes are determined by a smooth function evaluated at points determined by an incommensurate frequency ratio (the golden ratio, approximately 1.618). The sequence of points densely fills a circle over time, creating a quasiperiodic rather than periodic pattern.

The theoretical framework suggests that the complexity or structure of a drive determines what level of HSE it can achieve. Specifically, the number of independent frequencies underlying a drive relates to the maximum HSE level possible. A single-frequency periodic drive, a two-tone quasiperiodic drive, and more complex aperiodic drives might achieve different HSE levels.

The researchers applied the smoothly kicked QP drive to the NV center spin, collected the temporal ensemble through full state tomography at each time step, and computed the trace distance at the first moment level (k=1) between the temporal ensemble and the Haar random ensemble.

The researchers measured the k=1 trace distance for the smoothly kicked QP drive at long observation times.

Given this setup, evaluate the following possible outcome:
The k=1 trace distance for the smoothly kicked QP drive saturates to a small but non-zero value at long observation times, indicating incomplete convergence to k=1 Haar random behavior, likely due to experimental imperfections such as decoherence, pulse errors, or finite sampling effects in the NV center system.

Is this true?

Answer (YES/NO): NO